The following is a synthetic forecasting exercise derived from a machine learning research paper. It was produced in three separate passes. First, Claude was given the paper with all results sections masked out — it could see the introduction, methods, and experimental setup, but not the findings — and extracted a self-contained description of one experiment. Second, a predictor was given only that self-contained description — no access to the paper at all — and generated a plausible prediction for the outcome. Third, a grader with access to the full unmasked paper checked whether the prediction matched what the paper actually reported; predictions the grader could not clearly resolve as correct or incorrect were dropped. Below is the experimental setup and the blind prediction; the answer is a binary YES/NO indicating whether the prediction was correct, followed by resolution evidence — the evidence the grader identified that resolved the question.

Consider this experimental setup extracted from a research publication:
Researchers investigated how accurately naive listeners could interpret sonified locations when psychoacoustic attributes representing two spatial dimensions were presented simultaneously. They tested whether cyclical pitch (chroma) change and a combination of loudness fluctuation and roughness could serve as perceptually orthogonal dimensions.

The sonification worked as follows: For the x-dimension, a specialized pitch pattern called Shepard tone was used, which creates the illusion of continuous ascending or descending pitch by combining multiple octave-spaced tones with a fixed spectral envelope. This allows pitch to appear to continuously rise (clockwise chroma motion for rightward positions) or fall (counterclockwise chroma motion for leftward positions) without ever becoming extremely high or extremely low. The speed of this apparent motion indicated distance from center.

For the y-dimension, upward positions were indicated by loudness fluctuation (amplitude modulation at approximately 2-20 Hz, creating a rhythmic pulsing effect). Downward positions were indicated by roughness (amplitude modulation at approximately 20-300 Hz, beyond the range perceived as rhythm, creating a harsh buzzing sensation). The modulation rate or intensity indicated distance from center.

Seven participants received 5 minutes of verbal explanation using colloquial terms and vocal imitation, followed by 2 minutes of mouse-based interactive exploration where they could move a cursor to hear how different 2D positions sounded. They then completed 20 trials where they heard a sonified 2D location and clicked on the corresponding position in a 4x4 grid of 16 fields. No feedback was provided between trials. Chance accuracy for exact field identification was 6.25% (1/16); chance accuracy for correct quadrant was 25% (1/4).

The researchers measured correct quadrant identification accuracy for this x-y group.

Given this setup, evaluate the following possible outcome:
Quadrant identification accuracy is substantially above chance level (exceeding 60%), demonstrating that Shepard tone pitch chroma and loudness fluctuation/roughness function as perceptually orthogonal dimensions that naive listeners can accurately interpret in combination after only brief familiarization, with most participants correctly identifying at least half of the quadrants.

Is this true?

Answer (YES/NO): YES